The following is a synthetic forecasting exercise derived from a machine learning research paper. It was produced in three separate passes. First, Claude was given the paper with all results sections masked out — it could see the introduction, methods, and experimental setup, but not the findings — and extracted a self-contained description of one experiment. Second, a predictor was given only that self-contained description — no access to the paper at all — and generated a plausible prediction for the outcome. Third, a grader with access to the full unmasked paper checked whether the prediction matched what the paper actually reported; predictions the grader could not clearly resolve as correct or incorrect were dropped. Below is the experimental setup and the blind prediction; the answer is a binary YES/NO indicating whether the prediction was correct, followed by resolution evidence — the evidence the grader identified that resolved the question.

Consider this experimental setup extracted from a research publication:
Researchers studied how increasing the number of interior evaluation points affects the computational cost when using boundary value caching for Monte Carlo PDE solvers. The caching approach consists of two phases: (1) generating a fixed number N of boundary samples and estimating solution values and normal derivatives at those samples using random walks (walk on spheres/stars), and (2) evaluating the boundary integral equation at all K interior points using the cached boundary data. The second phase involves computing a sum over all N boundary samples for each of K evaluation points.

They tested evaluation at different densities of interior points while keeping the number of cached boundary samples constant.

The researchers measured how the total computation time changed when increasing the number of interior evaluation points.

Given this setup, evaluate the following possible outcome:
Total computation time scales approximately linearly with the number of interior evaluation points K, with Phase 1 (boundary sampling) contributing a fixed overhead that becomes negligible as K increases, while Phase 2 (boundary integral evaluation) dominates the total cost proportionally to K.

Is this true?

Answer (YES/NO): NO